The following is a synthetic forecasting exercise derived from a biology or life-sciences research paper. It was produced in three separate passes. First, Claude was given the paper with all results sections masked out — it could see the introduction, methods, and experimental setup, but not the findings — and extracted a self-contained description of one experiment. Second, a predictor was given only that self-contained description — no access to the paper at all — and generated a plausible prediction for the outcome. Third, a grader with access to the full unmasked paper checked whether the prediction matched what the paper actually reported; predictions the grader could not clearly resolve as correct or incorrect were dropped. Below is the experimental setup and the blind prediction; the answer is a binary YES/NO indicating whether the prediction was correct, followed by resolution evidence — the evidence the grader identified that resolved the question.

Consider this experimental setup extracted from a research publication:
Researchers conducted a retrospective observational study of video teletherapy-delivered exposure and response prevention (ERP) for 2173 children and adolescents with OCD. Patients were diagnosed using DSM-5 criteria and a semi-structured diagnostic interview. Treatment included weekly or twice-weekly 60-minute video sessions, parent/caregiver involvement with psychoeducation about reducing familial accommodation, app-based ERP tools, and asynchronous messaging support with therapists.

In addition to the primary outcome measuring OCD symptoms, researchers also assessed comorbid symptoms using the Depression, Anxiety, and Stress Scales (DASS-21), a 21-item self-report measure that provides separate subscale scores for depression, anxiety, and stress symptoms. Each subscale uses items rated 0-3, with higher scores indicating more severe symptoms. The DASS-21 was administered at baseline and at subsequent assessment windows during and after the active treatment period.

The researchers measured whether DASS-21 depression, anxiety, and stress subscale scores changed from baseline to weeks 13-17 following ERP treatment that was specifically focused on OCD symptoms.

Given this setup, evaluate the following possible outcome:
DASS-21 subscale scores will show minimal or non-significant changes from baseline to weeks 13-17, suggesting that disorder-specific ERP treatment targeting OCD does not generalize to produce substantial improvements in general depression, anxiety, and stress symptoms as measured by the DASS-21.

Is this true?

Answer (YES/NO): NO